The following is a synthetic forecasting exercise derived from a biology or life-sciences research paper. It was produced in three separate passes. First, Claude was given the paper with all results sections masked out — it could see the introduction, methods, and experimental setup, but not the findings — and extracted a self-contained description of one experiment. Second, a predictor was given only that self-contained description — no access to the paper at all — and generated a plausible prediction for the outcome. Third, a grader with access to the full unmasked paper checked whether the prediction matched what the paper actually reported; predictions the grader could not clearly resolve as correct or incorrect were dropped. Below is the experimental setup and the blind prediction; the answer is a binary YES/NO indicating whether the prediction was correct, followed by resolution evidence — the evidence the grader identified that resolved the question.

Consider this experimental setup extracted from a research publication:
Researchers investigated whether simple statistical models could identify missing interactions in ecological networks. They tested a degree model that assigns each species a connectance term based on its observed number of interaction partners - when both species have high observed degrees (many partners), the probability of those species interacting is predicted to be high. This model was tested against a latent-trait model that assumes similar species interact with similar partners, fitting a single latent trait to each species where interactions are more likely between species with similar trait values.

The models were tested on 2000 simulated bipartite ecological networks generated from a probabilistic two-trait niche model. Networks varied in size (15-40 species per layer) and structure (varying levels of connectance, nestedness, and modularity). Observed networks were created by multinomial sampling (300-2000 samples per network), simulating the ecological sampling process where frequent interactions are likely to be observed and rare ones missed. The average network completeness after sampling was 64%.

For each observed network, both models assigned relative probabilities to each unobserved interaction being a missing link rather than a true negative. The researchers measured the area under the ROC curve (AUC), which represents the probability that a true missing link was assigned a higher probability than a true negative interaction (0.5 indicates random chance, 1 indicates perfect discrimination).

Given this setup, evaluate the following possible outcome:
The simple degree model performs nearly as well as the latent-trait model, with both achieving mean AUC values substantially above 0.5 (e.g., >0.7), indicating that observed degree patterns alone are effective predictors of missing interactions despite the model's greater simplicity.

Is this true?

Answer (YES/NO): YES